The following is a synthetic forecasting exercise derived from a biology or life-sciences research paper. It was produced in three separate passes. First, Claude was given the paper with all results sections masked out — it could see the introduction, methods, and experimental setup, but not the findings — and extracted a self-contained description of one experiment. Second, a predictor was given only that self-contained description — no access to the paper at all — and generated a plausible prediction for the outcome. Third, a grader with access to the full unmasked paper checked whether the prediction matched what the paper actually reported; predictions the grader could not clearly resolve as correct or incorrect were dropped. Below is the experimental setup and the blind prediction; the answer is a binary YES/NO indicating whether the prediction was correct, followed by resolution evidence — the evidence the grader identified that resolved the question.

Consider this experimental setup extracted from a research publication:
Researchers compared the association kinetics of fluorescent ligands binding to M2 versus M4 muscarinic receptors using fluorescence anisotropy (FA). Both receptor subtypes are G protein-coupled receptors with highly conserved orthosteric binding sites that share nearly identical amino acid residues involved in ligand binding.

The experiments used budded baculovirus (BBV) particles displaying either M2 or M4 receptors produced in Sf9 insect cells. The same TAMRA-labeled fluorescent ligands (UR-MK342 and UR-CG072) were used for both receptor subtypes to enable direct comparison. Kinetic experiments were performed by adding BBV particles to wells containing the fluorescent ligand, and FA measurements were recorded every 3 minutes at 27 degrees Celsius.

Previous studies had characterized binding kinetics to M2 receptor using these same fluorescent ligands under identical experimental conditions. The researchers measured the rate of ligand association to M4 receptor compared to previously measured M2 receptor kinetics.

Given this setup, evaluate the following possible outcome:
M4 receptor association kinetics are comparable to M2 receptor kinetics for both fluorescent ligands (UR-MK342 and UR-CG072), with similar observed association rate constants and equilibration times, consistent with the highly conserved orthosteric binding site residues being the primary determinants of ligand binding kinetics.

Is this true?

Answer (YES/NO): NO